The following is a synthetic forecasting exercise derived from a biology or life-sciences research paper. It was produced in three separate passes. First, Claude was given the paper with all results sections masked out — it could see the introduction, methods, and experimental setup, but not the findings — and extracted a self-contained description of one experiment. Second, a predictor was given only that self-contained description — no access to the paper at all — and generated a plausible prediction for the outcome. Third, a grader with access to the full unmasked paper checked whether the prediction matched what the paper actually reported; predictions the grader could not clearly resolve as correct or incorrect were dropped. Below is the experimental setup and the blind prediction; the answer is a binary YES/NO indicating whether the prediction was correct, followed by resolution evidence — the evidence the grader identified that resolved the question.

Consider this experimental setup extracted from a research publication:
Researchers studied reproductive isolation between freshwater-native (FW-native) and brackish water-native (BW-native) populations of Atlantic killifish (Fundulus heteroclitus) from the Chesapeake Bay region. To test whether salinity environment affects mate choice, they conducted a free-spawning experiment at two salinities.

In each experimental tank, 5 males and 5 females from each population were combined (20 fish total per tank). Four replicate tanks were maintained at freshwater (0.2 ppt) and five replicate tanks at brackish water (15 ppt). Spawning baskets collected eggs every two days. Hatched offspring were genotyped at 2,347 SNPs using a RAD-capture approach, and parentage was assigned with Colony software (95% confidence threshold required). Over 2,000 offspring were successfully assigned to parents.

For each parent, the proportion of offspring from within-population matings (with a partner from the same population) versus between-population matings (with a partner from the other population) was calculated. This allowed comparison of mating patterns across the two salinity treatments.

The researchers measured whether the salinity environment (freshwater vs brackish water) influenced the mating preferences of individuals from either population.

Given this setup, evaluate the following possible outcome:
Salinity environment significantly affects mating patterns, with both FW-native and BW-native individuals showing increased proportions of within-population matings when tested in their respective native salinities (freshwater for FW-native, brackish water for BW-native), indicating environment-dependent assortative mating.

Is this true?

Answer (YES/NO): NO